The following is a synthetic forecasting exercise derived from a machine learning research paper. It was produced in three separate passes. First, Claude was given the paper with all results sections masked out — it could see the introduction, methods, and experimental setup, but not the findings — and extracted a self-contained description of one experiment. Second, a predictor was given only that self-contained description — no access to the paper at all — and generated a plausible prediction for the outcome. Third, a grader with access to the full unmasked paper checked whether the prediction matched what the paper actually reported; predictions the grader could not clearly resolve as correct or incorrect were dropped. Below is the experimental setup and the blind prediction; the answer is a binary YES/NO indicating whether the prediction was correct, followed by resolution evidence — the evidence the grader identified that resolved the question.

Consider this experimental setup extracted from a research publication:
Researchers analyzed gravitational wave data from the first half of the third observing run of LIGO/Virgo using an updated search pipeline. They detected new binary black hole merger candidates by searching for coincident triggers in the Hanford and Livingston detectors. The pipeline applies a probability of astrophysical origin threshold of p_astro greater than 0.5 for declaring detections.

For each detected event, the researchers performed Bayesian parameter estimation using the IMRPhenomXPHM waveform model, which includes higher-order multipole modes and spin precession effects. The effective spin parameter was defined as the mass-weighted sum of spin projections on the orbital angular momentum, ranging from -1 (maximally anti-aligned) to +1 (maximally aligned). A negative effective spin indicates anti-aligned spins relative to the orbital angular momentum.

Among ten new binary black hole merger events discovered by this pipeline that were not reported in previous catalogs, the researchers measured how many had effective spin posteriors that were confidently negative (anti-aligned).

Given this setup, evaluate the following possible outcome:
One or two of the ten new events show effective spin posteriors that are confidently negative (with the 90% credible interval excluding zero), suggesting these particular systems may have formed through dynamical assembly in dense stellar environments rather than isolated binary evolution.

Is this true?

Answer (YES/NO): YES